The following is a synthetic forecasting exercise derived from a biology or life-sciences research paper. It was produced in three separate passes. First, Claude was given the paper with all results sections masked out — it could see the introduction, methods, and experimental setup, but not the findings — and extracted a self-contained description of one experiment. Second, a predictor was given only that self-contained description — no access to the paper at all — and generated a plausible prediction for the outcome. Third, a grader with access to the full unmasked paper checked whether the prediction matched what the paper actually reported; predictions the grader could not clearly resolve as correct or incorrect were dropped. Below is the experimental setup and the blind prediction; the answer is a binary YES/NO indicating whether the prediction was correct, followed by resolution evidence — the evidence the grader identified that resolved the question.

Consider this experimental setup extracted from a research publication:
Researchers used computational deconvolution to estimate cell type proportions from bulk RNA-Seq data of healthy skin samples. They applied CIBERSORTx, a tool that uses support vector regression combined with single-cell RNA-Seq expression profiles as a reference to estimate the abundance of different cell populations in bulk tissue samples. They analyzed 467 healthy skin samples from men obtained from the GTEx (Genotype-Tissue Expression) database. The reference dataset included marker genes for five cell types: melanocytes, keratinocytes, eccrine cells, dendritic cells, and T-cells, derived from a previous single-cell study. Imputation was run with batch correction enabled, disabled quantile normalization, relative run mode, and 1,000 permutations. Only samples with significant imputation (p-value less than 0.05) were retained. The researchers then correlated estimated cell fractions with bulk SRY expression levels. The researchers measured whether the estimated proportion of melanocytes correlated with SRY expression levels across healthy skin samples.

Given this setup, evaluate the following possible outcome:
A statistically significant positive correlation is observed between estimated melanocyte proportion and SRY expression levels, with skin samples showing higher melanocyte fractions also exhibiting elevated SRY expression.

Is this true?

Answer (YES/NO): NO